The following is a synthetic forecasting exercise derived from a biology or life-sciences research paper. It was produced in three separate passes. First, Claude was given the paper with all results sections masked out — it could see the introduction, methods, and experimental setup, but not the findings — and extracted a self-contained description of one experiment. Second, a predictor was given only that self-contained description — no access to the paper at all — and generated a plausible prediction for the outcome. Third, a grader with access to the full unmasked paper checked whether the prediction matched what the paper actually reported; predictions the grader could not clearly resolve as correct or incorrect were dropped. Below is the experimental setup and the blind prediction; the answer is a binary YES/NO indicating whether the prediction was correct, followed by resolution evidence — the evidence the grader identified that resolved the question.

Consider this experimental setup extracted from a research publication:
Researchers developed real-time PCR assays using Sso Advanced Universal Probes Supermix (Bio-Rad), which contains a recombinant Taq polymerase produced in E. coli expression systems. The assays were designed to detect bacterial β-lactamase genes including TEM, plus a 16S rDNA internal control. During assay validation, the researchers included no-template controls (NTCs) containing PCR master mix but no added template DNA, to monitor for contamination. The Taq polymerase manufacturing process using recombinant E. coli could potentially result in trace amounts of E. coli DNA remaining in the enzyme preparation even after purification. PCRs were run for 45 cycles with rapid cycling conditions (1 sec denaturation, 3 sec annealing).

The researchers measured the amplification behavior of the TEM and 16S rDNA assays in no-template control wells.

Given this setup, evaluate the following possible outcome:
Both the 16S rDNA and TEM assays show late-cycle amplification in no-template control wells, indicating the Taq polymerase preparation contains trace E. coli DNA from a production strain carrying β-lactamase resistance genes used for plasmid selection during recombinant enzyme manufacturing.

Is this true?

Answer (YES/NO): YES